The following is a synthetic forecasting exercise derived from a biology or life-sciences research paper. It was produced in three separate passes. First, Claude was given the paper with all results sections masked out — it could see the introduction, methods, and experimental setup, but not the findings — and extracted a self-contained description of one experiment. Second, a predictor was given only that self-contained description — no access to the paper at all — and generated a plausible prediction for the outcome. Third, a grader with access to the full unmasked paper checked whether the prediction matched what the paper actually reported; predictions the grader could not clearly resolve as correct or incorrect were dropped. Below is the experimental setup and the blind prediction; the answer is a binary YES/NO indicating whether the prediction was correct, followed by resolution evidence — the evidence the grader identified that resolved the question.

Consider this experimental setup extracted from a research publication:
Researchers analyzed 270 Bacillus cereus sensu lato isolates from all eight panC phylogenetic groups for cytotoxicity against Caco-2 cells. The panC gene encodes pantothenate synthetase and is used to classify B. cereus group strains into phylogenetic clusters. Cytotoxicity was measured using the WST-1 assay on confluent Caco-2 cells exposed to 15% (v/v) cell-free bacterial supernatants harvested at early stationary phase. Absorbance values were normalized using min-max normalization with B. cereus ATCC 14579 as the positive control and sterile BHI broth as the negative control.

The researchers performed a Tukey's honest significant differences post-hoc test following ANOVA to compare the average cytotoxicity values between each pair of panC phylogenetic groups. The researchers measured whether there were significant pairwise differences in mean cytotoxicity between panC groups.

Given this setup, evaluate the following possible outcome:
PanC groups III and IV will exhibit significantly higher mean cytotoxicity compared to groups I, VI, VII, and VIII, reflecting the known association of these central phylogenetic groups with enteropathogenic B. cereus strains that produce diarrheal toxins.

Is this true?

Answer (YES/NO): NO